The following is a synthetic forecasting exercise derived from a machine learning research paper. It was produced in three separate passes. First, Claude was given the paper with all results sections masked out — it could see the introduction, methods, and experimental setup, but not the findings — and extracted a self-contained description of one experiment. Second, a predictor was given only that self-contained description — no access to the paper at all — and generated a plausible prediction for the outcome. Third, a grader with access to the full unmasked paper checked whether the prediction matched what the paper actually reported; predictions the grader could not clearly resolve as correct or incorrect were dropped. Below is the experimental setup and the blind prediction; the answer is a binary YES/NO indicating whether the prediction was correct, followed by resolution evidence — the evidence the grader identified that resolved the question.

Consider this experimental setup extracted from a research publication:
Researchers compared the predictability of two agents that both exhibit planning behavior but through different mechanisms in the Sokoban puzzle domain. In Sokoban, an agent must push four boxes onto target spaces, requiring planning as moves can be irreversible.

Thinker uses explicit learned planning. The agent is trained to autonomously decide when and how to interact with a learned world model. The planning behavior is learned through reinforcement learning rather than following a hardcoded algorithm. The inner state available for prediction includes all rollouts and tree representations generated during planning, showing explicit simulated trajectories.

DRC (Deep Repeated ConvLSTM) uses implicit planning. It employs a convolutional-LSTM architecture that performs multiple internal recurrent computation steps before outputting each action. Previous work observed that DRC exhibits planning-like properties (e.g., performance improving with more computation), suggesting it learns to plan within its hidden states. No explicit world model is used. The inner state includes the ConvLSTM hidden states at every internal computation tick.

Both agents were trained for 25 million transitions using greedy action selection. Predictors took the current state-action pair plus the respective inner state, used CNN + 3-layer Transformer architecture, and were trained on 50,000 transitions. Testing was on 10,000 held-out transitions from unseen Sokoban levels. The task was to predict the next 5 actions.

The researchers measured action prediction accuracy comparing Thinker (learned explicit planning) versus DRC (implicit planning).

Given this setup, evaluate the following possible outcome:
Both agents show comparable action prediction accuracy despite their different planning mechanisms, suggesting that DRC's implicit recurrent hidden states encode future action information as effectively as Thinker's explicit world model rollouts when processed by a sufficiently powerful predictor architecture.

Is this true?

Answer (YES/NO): NO